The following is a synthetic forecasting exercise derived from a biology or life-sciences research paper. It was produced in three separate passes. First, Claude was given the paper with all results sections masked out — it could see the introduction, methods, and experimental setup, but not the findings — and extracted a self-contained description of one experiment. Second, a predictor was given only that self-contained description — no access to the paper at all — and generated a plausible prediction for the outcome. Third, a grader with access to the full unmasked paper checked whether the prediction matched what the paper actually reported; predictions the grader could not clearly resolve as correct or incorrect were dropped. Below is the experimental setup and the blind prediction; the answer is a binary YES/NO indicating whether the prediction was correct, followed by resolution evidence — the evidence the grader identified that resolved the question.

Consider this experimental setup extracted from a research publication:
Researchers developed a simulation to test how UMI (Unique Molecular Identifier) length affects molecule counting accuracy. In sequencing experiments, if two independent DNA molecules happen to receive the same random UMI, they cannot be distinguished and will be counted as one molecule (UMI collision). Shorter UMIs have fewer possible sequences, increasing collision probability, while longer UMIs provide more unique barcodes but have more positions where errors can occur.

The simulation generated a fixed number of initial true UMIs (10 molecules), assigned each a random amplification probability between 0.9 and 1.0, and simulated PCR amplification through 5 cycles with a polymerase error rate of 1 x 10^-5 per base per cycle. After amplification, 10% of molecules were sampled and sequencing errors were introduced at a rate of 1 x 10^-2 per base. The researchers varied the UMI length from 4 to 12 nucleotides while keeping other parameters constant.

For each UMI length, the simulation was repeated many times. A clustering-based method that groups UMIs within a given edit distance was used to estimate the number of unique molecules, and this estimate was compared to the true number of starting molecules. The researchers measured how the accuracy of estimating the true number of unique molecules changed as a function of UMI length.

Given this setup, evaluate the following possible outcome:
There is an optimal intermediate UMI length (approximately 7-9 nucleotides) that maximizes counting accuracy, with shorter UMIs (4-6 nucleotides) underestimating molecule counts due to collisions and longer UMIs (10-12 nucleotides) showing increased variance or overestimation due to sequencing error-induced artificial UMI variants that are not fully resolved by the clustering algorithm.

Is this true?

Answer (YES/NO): NO